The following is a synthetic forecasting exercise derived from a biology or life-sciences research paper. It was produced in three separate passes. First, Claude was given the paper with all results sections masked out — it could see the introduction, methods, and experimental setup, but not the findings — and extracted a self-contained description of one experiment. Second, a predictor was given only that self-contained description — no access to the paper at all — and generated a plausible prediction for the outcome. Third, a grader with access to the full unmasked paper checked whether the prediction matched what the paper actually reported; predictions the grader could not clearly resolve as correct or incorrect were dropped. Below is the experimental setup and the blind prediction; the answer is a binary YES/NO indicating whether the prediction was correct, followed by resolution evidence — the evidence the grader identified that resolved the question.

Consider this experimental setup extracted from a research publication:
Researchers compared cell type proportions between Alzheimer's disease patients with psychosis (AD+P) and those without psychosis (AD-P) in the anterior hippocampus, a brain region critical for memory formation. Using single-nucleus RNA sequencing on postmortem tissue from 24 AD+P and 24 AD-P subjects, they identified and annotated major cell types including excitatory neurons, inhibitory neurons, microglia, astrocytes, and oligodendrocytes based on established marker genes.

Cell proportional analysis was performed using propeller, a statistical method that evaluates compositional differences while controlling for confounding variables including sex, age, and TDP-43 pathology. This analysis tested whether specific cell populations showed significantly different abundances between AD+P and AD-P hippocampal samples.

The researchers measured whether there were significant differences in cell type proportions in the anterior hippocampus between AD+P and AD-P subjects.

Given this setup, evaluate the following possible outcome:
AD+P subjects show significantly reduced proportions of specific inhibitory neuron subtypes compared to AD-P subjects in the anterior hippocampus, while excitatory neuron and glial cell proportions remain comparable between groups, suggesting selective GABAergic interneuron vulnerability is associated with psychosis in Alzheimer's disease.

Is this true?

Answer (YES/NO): NO